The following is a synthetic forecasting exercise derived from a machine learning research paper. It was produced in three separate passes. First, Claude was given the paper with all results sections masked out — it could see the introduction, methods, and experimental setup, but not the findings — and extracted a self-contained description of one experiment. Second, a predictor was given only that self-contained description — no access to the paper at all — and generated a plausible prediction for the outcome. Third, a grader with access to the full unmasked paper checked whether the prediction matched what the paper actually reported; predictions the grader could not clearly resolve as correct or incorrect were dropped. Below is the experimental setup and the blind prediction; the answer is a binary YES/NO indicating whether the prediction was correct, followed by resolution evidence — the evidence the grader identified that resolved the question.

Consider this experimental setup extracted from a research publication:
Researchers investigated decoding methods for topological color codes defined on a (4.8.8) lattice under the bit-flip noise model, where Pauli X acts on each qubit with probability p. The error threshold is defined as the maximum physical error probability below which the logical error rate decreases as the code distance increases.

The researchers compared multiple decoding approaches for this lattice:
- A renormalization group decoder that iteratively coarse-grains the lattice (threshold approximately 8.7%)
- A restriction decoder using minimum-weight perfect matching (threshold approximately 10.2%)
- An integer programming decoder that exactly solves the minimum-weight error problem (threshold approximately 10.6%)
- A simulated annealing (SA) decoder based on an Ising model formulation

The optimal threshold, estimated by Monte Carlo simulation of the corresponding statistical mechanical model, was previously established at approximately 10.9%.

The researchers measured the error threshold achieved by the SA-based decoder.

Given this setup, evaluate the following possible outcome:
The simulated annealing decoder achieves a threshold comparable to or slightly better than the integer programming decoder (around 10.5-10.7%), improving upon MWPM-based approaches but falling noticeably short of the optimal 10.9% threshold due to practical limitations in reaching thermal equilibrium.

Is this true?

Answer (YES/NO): NO